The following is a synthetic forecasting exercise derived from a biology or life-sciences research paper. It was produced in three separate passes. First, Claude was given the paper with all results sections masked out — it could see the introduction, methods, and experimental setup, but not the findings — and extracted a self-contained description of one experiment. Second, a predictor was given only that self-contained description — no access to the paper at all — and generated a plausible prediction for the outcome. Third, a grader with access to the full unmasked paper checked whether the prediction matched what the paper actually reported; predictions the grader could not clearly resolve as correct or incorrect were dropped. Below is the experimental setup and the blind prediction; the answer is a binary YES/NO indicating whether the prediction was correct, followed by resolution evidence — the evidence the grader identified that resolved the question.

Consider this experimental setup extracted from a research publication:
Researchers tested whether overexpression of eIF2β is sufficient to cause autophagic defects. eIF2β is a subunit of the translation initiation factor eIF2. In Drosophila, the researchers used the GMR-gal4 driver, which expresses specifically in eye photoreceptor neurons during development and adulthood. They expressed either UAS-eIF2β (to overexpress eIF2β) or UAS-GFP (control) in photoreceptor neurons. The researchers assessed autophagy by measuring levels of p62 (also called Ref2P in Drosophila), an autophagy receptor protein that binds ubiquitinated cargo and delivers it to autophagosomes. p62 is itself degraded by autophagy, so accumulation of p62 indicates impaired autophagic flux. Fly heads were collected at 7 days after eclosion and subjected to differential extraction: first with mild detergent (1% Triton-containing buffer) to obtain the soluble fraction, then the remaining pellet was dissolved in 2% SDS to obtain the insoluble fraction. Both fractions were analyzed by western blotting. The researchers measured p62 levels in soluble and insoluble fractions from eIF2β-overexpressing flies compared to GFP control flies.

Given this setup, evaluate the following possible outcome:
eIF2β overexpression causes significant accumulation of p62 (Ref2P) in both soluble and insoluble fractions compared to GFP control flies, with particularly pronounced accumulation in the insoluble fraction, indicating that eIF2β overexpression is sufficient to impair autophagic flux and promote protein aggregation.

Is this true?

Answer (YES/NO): NO